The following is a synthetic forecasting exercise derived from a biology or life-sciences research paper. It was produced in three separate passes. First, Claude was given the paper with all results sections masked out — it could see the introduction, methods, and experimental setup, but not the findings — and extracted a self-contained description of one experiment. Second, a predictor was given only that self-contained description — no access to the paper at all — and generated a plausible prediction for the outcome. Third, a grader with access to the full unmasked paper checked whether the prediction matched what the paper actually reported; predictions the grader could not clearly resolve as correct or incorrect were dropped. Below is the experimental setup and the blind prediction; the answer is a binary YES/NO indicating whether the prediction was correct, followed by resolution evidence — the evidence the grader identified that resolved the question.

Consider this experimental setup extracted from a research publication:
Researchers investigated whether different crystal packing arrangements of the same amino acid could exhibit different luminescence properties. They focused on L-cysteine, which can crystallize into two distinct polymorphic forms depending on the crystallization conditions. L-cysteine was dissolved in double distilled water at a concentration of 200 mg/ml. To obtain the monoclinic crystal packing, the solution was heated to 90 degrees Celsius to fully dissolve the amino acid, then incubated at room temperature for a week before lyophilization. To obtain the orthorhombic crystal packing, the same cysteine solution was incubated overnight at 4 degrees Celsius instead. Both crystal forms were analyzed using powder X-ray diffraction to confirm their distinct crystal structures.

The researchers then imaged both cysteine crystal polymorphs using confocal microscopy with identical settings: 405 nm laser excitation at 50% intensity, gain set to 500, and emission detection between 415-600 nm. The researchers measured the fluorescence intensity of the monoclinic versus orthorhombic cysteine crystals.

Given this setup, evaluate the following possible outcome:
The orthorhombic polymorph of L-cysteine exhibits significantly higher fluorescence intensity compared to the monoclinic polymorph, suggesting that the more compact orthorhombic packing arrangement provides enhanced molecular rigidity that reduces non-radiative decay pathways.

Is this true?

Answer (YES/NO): YES